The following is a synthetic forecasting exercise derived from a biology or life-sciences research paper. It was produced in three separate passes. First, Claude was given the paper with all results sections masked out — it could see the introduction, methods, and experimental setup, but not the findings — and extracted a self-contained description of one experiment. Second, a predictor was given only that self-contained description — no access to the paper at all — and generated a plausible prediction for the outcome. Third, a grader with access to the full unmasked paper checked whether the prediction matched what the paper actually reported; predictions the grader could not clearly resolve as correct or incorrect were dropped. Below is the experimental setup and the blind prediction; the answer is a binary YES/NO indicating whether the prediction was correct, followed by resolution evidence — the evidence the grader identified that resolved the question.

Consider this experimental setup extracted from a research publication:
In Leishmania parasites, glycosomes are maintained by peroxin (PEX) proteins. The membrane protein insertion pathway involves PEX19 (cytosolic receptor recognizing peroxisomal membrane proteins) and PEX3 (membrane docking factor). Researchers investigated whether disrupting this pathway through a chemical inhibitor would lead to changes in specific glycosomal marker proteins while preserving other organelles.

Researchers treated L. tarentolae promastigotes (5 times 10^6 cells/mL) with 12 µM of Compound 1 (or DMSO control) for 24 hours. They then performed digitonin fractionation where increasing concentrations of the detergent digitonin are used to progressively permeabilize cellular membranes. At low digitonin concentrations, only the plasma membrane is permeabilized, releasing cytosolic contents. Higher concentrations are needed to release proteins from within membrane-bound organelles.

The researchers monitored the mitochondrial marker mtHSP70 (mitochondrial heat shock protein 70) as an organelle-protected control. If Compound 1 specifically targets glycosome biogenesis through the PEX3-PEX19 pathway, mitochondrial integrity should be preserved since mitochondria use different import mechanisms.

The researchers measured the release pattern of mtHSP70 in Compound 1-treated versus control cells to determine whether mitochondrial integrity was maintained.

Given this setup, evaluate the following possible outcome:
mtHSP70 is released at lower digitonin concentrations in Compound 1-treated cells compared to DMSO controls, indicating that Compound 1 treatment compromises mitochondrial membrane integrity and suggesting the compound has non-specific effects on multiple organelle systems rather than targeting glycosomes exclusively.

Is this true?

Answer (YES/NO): NO